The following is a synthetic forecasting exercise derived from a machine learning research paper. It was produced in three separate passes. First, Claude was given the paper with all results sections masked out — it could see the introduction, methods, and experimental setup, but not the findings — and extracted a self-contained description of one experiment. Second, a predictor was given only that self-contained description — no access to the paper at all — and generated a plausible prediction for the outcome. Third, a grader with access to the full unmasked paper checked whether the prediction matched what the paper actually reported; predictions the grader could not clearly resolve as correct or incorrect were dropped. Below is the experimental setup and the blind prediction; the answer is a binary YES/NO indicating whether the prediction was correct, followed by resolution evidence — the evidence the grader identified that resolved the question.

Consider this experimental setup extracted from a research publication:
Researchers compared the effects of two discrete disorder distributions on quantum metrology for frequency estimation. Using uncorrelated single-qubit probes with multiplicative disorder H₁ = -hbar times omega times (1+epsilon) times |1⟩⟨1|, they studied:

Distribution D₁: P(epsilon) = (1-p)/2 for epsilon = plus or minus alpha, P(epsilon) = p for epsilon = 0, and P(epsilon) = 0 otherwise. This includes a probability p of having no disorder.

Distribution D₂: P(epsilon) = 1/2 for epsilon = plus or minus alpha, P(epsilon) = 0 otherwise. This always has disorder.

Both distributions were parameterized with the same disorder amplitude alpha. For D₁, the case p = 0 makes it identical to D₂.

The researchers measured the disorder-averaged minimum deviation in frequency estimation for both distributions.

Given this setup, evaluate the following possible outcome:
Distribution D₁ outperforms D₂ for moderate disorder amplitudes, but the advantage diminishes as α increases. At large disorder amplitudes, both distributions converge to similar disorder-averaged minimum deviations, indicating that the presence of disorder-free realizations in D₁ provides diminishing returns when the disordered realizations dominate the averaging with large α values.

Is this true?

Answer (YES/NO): NO